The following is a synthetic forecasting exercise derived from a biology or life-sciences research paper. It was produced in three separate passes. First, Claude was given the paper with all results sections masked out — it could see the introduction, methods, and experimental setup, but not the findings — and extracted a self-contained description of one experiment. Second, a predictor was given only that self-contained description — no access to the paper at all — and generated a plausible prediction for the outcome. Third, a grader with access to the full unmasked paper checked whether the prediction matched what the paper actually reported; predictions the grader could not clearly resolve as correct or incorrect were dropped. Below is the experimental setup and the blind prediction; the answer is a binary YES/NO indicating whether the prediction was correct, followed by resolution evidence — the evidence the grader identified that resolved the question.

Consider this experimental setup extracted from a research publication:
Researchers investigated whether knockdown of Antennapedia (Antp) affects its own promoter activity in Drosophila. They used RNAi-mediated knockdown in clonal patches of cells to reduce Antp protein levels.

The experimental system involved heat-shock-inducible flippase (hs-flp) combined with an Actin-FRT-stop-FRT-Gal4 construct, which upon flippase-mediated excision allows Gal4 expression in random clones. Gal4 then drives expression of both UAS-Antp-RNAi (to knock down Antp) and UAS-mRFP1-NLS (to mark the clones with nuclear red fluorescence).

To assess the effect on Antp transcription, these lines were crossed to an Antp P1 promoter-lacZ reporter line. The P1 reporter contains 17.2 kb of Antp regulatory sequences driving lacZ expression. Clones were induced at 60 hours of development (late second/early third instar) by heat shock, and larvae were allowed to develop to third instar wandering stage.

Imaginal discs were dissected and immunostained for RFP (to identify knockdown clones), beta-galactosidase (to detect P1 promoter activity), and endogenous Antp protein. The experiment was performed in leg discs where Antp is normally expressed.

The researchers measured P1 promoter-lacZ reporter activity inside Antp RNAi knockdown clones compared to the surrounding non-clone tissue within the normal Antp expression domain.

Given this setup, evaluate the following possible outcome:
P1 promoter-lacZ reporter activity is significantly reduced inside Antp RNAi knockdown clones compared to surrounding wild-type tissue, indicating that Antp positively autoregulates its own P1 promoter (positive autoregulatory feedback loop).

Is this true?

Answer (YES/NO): NO